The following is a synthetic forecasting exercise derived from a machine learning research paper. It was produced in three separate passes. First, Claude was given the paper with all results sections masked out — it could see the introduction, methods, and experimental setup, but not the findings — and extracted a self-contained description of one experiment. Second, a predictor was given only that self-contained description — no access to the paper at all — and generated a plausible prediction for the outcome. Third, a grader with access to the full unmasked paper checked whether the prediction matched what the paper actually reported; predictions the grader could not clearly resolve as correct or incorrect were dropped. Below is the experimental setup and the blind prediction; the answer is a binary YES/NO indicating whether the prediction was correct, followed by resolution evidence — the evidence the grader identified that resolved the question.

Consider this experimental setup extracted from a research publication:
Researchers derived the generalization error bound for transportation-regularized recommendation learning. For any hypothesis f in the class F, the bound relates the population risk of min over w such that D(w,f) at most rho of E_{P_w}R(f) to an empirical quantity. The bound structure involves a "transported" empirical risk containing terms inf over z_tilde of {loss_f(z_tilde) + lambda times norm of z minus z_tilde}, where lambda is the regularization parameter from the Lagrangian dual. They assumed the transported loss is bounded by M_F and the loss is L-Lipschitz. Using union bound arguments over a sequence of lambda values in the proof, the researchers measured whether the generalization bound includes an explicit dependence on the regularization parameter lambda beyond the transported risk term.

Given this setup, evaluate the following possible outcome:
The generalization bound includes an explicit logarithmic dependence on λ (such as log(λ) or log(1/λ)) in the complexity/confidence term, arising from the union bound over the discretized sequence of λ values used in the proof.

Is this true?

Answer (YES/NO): YES